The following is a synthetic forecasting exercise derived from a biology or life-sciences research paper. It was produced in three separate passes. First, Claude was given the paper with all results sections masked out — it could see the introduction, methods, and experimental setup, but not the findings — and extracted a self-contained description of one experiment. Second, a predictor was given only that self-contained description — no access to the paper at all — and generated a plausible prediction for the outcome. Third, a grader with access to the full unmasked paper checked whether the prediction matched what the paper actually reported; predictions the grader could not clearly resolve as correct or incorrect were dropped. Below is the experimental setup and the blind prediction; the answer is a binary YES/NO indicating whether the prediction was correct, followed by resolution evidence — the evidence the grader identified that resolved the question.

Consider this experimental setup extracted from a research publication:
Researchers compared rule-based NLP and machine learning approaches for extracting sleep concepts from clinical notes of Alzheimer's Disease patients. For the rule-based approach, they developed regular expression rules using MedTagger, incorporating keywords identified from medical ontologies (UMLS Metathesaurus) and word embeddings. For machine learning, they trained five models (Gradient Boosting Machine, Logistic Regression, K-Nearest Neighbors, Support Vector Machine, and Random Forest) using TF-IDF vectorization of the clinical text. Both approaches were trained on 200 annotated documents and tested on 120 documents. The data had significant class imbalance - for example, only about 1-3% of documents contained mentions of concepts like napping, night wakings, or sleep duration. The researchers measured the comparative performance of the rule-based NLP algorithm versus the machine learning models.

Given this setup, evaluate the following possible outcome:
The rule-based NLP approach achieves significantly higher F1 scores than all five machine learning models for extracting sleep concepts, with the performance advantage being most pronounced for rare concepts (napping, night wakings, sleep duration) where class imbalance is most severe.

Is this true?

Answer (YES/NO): YES